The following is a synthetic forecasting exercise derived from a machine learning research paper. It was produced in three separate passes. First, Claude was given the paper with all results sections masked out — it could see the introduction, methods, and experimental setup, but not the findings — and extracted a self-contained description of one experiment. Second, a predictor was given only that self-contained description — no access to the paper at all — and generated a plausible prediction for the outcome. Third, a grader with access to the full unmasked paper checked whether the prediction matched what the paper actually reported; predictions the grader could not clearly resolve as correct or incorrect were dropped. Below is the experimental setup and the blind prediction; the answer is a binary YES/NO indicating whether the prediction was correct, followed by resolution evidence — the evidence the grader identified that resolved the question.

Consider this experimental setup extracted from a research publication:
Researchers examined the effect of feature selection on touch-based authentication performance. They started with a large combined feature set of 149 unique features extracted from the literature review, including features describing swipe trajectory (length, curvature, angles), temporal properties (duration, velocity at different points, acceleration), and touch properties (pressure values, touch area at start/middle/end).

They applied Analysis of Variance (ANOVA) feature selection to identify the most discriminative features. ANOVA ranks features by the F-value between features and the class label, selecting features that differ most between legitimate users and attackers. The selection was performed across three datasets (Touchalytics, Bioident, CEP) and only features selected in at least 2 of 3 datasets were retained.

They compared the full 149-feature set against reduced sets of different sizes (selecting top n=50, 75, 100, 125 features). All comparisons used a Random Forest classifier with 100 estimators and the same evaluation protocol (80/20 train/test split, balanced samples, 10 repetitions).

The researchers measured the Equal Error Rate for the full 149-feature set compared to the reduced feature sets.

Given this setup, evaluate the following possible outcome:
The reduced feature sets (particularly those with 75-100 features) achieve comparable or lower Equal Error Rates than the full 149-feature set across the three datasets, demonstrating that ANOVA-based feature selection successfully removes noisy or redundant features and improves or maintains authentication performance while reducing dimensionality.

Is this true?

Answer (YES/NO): NO